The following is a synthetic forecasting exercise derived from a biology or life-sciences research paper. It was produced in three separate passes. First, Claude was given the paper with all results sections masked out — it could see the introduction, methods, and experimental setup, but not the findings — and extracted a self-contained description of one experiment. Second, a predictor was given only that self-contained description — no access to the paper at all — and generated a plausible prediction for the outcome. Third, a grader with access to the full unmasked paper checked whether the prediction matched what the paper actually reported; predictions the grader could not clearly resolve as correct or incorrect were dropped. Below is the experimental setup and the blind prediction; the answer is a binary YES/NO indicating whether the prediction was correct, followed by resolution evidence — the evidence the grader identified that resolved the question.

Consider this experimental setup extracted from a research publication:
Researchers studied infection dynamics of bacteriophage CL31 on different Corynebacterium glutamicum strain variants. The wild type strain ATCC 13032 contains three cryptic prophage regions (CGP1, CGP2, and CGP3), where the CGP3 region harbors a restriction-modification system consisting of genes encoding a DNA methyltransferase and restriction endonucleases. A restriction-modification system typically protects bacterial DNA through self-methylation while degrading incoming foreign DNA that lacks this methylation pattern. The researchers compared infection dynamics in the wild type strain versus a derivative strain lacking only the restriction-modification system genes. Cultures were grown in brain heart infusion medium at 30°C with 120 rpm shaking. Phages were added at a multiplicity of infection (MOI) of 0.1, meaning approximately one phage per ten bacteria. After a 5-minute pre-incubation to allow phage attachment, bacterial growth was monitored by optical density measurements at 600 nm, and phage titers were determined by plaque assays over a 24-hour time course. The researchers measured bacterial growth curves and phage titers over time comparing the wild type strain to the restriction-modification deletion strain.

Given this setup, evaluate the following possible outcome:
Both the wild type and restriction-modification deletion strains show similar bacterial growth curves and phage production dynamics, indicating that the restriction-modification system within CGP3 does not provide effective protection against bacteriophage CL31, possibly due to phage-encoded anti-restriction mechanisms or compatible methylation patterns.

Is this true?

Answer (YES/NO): NO